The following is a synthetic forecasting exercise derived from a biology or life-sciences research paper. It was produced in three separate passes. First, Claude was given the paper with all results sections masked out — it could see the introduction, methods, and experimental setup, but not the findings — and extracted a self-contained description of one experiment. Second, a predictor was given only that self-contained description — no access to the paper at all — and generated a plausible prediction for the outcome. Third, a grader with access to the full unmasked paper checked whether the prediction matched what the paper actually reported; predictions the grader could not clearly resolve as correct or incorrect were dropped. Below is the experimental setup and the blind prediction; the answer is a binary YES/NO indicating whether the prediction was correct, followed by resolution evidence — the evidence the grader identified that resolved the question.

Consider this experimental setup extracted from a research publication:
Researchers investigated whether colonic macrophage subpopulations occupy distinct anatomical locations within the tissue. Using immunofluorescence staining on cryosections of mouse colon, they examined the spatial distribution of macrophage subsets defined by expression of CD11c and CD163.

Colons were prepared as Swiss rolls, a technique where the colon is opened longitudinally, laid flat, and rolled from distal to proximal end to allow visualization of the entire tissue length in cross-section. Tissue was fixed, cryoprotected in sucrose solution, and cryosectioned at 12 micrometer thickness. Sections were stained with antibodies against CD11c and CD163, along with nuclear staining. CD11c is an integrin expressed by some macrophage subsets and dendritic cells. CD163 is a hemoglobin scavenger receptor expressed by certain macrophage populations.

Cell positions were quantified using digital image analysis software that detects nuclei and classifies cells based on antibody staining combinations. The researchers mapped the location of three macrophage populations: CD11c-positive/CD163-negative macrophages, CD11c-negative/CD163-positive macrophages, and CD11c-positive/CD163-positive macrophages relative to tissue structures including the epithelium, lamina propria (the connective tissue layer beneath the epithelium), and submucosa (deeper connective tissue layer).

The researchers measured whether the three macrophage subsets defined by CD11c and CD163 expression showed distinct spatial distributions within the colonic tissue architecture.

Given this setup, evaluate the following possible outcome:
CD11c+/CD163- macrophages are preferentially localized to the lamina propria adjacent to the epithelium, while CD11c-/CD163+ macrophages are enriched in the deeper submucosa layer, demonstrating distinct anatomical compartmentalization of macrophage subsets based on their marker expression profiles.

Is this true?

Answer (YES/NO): NO